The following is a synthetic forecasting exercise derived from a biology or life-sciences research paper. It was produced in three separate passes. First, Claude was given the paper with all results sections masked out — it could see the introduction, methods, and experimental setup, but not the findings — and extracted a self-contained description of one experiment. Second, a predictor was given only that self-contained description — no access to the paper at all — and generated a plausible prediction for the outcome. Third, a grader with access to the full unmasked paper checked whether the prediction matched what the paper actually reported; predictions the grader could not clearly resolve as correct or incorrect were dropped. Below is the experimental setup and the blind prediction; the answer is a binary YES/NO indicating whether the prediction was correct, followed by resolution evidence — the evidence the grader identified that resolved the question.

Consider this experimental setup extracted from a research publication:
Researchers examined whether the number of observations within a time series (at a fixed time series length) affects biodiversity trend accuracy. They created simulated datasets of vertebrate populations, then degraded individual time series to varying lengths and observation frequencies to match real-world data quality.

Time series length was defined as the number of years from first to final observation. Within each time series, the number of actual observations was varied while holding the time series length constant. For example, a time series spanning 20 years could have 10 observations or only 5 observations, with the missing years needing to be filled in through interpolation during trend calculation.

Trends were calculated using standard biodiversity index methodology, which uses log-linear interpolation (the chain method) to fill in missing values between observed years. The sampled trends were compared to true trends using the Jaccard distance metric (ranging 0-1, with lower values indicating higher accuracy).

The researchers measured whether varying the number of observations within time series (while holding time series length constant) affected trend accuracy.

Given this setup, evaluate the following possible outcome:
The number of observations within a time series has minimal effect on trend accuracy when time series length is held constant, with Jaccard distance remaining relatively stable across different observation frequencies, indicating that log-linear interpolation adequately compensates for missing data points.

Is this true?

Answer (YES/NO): YES